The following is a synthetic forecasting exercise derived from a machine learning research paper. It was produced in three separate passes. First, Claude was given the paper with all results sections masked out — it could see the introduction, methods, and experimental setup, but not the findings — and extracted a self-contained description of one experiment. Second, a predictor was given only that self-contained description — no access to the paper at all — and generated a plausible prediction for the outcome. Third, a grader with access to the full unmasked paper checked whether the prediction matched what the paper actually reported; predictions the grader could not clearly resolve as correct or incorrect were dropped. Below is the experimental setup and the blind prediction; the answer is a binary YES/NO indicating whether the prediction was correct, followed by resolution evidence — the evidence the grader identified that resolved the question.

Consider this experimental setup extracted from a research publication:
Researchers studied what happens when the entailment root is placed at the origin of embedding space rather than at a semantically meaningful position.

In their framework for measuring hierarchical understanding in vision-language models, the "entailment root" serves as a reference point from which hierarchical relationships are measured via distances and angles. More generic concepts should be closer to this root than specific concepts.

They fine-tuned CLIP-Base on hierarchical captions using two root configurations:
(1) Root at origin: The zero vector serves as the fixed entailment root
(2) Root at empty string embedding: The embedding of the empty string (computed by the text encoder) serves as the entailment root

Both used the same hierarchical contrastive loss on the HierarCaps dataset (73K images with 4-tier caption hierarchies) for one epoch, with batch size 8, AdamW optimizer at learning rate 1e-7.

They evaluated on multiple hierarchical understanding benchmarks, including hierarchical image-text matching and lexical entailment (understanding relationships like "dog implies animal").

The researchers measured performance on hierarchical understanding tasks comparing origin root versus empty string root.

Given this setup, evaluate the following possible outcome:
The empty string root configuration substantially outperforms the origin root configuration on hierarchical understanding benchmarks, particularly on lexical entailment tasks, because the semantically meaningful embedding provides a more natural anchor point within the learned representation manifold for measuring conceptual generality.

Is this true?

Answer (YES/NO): YES